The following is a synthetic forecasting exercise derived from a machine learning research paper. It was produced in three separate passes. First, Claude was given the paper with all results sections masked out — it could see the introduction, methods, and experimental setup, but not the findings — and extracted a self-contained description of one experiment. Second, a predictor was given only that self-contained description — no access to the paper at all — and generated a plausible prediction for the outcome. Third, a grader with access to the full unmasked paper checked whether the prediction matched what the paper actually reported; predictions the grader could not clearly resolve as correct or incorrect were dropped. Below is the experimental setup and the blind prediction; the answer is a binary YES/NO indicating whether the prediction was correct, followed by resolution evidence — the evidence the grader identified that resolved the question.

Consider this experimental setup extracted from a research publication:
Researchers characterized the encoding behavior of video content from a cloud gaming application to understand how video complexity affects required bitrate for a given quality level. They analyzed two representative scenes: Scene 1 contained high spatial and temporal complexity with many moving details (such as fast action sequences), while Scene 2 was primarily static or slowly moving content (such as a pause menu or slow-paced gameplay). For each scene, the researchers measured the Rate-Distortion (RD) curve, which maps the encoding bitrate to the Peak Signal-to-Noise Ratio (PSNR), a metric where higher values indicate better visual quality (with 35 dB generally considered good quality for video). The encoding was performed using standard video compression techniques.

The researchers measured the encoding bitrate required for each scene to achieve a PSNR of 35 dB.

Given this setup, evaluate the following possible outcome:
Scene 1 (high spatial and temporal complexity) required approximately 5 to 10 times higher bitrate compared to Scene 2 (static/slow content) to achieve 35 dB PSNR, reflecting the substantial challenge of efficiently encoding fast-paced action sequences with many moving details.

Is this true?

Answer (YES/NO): YES